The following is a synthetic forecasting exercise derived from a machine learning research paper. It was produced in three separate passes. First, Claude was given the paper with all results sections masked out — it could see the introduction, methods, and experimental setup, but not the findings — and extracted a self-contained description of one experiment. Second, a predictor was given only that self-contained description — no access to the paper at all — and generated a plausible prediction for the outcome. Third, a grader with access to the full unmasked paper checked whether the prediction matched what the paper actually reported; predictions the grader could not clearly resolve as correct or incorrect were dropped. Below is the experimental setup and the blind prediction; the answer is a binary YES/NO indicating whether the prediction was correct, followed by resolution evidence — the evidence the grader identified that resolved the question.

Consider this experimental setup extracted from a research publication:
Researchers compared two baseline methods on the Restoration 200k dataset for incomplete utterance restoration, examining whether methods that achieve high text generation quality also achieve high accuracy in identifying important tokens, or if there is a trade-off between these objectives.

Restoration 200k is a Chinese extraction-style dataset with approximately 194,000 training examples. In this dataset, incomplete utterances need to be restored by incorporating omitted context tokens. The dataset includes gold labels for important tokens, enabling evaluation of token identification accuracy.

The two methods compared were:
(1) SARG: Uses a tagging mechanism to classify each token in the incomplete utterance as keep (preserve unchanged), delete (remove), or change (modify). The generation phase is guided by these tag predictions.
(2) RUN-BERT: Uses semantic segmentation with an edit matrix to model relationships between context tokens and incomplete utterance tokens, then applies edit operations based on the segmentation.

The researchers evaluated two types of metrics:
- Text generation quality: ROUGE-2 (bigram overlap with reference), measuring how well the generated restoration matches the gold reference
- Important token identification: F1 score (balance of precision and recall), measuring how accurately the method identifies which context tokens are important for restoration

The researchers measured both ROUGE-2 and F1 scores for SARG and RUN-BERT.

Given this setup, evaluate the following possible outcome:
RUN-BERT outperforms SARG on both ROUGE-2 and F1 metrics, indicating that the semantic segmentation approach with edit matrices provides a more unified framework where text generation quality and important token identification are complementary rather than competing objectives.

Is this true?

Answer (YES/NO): NO